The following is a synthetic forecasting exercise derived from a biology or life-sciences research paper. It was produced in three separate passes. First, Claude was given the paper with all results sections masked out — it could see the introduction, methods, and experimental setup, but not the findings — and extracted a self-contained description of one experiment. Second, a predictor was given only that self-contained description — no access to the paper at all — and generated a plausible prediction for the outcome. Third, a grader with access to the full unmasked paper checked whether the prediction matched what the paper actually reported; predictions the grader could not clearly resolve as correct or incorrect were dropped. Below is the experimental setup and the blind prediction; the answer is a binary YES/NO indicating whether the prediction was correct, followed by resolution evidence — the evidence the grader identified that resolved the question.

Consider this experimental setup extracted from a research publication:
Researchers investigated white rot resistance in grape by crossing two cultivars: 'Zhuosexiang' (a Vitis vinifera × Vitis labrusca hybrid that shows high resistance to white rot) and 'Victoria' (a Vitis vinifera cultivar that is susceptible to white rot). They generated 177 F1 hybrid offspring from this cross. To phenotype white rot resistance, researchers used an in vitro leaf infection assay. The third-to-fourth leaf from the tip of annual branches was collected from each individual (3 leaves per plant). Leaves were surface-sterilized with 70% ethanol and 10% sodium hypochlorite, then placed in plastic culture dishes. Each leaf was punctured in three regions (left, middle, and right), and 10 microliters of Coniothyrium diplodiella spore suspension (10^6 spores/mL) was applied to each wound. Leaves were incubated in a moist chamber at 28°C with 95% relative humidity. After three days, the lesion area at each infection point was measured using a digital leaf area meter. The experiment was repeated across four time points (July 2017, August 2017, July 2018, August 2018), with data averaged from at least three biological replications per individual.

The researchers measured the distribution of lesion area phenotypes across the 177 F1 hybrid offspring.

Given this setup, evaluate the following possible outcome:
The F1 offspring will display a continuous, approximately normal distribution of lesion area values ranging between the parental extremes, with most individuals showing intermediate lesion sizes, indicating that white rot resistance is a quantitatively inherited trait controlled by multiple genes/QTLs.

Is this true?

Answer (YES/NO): YES